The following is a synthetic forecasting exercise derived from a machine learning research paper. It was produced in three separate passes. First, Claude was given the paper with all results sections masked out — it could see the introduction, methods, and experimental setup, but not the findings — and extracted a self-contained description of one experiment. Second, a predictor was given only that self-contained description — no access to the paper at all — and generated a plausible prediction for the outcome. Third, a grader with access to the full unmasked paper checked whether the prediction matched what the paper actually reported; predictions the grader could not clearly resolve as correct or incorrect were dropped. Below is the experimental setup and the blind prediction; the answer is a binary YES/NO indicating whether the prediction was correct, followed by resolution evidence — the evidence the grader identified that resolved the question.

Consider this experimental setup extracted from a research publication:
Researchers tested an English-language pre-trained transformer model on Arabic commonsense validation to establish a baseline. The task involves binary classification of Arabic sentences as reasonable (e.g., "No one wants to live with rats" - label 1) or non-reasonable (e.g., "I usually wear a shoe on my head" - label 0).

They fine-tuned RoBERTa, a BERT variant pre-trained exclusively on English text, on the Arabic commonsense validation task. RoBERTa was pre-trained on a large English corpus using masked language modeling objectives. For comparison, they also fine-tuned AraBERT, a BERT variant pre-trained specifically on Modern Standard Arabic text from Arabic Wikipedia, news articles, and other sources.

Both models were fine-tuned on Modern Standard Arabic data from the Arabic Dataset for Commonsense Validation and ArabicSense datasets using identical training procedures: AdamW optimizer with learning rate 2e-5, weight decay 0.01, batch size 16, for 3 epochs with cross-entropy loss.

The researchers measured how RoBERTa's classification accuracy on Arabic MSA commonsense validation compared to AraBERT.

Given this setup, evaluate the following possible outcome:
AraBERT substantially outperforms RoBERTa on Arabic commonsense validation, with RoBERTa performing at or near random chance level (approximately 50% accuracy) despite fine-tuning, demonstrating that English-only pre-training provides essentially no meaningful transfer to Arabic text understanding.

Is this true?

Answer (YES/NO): NO